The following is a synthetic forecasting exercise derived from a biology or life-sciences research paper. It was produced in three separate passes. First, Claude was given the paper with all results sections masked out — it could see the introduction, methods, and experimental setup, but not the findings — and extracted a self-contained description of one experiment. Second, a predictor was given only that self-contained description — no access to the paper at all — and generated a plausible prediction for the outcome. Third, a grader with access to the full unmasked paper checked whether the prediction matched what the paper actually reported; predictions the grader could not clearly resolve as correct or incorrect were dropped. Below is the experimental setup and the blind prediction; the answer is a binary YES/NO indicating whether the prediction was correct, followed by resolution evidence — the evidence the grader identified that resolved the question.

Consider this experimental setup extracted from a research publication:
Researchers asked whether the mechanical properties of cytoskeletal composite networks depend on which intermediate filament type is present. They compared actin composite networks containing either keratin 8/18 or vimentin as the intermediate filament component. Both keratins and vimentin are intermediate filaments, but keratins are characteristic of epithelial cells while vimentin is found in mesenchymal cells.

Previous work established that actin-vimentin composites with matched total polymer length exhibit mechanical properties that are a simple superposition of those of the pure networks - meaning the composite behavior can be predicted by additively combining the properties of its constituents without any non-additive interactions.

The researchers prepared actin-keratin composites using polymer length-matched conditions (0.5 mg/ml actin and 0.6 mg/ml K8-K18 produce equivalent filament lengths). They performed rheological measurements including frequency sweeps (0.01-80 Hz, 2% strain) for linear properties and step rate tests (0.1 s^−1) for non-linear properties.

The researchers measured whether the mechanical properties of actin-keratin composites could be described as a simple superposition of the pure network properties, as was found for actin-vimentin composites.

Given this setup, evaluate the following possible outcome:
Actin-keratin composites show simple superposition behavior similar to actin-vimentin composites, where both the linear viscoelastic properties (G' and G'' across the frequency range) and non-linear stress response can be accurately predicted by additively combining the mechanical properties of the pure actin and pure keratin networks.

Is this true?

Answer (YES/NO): NO